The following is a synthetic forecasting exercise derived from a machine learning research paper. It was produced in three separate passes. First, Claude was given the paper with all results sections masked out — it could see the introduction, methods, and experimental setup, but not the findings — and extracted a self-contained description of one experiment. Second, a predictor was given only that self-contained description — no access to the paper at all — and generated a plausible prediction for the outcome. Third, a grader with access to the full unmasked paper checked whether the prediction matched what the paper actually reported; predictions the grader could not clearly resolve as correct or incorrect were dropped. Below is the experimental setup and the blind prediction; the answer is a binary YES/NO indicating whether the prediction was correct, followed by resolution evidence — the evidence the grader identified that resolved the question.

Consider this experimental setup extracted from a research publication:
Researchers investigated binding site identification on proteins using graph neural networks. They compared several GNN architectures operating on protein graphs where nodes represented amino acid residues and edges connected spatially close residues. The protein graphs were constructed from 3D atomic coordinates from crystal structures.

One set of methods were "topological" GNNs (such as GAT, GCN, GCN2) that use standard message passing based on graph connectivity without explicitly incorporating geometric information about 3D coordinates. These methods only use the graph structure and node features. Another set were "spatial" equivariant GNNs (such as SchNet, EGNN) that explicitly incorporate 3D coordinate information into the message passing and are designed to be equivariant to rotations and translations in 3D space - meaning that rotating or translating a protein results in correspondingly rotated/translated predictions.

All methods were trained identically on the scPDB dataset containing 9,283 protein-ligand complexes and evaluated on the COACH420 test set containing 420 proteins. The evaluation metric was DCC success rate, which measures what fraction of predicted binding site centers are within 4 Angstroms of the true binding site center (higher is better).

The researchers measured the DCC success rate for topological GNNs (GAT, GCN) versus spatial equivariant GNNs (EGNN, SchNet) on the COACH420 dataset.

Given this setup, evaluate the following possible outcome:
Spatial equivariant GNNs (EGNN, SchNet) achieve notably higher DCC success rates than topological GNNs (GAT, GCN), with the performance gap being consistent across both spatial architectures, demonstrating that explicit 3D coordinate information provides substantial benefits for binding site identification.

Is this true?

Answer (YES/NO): YES